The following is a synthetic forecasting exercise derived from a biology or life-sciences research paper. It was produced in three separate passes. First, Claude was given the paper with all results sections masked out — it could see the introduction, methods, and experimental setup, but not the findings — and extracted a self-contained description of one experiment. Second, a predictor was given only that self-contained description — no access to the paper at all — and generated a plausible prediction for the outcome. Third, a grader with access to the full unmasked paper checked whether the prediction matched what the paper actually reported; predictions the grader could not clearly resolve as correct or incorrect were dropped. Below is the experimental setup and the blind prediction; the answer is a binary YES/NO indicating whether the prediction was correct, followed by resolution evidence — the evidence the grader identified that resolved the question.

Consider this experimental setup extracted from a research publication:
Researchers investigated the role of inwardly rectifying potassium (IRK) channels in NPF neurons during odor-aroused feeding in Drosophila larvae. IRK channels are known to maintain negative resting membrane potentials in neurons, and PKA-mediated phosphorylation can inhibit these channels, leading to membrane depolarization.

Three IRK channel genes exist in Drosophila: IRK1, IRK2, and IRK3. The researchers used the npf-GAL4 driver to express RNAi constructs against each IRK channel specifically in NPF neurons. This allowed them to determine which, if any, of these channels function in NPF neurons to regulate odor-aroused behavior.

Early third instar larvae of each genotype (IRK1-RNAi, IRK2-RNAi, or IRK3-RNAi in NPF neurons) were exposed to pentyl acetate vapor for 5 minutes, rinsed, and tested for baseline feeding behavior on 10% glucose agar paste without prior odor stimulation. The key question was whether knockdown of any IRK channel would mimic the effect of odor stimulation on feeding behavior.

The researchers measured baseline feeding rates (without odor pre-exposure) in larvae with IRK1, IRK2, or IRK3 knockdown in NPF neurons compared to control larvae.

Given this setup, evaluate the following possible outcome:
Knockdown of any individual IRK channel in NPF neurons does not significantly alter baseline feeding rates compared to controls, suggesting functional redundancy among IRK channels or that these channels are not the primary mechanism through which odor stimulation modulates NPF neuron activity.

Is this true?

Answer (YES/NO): NO